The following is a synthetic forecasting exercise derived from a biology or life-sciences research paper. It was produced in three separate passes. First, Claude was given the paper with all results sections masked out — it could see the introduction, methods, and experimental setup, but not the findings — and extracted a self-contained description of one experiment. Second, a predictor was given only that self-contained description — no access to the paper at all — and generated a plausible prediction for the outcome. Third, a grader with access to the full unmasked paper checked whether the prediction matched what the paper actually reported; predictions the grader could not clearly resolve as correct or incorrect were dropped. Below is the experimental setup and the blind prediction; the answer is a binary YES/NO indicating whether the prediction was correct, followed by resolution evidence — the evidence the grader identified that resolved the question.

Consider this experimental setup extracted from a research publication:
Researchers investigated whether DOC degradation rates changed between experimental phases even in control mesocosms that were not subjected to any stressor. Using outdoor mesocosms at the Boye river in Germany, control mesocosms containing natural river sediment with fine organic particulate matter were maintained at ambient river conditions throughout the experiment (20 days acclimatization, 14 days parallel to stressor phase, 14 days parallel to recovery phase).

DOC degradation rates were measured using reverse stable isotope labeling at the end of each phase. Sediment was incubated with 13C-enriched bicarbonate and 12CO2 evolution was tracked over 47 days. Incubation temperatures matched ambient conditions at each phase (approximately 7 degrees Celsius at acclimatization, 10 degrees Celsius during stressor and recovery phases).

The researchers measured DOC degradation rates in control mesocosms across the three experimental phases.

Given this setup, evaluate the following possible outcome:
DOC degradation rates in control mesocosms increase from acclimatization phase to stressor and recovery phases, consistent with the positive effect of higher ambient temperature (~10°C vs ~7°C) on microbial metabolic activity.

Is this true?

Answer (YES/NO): NO